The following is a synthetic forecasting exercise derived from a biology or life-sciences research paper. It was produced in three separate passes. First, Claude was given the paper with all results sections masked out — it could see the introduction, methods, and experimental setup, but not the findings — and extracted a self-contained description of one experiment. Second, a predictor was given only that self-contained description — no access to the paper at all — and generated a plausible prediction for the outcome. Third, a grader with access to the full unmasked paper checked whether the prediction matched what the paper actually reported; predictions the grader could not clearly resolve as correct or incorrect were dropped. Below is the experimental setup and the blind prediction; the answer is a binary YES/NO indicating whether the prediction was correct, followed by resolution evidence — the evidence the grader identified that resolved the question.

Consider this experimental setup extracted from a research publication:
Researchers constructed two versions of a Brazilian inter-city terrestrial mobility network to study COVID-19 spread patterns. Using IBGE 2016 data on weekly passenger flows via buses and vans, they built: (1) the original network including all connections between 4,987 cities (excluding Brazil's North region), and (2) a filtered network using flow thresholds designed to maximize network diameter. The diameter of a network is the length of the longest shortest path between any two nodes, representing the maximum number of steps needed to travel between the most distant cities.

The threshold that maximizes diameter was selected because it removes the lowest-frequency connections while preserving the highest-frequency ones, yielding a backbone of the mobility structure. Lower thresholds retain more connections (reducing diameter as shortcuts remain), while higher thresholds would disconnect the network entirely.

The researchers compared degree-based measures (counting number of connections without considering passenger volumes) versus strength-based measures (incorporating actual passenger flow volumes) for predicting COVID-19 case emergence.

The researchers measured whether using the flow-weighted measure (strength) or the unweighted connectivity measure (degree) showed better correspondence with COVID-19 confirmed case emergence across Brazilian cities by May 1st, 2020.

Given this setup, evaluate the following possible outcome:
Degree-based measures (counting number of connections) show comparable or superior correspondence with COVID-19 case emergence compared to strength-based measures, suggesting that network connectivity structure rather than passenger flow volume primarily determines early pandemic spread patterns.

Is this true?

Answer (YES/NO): NO